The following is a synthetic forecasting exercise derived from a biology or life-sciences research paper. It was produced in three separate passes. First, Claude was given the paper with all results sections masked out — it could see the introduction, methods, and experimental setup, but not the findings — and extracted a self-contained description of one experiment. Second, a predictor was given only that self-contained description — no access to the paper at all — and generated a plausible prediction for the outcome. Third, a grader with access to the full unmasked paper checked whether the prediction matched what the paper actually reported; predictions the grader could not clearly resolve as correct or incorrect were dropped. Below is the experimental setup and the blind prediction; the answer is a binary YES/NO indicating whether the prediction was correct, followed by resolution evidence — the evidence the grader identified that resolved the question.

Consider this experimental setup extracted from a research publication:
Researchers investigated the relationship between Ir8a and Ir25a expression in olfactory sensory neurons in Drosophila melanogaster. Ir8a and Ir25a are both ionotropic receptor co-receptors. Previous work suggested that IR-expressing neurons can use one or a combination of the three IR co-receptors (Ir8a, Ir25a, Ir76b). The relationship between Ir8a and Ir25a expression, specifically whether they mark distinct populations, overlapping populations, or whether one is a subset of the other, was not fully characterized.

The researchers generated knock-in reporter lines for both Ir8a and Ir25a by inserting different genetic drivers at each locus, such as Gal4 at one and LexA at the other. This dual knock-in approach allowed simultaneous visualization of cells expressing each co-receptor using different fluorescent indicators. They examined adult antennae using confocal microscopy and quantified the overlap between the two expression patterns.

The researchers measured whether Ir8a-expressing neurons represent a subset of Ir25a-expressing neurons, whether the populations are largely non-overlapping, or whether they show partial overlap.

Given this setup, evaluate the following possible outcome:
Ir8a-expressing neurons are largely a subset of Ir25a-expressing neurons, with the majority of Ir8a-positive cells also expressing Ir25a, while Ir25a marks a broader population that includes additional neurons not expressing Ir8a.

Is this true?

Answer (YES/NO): YES